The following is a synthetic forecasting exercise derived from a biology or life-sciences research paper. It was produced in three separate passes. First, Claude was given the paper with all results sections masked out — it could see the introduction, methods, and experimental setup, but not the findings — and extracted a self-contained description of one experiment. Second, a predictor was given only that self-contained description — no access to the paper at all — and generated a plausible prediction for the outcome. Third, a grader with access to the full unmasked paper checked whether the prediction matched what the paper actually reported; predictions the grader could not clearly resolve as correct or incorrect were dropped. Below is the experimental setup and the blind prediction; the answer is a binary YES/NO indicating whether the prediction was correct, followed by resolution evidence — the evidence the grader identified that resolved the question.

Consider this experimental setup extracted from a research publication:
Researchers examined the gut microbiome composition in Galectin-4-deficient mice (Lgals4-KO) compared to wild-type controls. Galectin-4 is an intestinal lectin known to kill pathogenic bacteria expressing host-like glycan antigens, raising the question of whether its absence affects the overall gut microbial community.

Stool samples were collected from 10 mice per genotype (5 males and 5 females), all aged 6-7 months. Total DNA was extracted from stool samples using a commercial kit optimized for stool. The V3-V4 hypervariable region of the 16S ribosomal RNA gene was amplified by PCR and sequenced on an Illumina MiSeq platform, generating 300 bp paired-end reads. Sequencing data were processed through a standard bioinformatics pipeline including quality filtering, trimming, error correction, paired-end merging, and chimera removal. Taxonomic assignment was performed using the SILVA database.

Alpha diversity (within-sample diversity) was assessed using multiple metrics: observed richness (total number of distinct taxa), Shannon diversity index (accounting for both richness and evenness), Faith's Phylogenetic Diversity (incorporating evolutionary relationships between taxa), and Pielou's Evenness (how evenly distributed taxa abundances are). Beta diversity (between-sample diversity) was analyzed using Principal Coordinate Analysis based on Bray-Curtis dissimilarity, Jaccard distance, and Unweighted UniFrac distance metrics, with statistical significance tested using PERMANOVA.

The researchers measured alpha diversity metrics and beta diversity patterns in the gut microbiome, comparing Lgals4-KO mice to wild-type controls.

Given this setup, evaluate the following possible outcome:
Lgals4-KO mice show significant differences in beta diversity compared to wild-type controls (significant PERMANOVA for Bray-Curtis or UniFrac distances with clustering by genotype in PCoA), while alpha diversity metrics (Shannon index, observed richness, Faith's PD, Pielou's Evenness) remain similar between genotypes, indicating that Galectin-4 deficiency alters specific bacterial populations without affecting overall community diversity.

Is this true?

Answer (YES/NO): YES